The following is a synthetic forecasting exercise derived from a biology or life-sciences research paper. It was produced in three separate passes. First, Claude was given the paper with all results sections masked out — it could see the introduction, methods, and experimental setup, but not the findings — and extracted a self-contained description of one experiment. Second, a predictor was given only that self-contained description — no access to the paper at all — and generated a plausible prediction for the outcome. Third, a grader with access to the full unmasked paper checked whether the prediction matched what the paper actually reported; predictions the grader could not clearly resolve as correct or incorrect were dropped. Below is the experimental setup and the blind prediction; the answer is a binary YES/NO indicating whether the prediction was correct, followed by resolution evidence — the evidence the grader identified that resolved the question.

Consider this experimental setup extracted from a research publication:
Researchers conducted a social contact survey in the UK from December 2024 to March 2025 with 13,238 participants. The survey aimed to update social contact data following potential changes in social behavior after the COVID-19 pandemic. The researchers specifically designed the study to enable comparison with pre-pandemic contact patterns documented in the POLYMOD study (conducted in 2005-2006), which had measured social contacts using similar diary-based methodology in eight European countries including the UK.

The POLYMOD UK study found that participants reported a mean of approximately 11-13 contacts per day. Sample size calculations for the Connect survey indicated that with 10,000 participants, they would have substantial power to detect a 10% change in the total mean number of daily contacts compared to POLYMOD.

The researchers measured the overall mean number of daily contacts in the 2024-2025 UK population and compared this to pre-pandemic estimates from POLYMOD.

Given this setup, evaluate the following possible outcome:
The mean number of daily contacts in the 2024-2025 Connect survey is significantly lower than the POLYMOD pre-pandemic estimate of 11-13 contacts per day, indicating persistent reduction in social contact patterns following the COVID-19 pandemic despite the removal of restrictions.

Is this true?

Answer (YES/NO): YES